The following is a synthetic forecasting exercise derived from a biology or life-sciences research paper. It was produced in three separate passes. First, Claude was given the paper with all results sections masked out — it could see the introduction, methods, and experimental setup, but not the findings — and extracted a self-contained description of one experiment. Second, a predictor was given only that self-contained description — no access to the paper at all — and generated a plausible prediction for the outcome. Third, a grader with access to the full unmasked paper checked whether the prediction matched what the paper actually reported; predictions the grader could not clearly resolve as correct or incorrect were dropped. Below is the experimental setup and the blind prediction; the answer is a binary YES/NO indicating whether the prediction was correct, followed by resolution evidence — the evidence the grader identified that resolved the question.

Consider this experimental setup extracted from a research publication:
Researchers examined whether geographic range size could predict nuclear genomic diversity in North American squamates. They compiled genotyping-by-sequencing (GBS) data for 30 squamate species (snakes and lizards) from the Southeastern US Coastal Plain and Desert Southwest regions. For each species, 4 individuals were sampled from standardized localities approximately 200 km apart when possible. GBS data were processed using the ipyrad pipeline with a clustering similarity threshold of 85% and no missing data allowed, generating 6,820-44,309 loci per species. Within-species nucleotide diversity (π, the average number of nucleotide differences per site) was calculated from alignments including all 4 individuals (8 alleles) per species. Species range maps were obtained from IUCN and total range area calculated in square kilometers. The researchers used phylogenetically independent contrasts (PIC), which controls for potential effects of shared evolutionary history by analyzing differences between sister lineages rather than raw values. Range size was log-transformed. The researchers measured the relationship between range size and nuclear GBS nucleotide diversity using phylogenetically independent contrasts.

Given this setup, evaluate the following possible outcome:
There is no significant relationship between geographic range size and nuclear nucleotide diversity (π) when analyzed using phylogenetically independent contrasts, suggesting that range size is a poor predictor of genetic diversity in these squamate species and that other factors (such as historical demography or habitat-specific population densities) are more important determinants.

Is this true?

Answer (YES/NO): NO